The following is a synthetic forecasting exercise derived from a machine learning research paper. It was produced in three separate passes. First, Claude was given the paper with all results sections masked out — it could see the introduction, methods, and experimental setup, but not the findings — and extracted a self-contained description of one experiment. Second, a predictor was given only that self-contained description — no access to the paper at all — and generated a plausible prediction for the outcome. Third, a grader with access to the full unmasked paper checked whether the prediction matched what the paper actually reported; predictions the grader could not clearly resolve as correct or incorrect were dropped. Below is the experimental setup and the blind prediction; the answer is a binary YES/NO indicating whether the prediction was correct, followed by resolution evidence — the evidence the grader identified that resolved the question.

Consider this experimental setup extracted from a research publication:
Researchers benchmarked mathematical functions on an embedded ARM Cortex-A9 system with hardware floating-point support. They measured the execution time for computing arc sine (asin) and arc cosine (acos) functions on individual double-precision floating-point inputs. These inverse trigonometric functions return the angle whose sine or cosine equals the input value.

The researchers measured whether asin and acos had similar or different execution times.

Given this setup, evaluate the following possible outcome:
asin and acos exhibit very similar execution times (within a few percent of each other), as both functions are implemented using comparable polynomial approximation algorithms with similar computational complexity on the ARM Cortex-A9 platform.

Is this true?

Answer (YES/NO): YES